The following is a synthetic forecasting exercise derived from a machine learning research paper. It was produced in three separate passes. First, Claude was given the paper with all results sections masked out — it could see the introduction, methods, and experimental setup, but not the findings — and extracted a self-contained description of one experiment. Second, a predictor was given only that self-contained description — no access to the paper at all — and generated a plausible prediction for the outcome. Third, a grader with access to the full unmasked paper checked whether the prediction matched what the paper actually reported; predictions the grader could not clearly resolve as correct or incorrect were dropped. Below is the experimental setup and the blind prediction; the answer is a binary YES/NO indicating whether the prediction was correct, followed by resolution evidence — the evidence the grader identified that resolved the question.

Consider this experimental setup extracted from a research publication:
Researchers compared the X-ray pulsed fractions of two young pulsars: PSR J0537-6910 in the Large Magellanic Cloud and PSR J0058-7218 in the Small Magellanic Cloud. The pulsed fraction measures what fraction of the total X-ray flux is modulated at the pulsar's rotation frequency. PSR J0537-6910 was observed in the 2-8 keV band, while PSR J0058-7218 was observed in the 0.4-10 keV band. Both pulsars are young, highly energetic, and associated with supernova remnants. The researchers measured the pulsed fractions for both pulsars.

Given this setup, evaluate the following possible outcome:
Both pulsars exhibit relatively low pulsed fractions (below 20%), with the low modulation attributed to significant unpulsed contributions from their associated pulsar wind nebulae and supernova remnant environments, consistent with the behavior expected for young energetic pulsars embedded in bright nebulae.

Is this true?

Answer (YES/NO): NO